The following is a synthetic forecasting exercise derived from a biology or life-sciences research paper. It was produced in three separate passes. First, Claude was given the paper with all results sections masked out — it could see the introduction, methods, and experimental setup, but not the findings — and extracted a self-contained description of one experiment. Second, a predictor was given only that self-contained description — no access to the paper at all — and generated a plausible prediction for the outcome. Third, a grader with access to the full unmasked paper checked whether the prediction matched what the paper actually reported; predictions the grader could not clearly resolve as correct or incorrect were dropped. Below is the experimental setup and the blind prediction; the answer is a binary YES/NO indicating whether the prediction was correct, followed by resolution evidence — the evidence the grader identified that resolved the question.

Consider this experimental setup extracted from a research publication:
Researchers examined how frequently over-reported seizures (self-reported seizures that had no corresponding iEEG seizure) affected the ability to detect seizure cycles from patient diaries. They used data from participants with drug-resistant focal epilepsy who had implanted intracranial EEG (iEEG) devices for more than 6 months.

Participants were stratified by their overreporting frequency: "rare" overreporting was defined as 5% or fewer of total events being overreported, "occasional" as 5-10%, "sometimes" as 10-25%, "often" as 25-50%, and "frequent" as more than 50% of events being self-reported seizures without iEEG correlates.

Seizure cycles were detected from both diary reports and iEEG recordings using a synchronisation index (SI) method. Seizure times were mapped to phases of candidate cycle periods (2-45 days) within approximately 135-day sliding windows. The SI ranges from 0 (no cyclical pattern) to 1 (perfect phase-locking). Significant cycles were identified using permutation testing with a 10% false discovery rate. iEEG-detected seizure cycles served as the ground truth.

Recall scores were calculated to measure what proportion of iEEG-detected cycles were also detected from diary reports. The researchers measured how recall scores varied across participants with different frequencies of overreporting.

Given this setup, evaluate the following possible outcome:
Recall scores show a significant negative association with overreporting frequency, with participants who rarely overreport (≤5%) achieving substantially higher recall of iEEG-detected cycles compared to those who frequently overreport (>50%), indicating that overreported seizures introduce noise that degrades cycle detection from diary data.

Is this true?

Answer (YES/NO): YES